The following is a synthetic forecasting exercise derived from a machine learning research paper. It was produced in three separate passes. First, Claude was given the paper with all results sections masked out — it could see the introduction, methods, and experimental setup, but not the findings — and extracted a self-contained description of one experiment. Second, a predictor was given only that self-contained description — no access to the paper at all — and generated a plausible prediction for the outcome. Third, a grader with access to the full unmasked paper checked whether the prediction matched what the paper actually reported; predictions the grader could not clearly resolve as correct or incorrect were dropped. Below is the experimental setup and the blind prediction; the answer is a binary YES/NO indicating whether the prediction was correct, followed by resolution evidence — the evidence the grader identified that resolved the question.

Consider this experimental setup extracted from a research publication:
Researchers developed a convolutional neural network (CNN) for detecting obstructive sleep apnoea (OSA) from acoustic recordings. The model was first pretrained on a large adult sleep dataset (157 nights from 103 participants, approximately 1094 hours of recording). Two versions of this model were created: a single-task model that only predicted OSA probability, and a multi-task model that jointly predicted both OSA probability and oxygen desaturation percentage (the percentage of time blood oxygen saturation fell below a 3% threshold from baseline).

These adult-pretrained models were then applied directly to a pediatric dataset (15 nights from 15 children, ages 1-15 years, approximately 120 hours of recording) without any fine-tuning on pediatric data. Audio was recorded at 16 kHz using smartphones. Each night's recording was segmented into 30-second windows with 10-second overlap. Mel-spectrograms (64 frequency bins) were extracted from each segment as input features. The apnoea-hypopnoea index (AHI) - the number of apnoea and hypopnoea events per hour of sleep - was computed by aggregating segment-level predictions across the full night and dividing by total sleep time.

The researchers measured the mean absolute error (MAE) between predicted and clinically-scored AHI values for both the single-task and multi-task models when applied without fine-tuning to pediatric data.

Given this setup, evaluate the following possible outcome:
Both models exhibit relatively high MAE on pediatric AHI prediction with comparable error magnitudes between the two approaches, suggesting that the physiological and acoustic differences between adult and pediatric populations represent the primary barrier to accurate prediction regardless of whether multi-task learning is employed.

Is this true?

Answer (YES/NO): NO